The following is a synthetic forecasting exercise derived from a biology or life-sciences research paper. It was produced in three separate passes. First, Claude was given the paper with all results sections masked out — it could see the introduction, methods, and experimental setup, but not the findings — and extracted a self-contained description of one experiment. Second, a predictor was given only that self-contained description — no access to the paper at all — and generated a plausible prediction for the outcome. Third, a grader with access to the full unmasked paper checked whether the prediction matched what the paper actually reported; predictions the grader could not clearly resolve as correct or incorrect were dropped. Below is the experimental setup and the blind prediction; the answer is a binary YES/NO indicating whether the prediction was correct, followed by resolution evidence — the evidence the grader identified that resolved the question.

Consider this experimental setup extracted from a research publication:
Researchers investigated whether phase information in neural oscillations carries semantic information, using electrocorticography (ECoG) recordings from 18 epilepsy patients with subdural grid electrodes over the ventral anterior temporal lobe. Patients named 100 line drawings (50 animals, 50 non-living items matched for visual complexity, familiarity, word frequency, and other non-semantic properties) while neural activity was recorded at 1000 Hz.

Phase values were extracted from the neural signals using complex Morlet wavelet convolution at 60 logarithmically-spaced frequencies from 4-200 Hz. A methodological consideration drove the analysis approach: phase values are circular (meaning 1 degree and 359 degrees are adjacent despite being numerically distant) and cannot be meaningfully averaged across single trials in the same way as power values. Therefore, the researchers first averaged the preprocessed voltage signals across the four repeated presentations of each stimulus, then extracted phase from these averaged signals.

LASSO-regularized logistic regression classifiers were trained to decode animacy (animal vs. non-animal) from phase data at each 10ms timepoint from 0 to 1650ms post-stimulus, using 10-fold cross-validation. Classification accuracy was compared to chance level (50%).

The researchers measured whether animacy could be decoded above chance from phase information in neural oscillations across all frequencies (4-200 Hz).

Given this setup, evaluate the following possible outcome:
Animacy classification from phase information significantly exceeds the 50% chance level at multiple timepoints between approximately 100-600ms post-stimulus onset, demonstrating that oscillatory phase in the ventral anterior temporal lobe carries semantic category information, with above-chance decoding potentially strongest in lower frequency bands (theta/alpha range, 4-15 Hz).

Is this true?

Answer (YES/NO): NO